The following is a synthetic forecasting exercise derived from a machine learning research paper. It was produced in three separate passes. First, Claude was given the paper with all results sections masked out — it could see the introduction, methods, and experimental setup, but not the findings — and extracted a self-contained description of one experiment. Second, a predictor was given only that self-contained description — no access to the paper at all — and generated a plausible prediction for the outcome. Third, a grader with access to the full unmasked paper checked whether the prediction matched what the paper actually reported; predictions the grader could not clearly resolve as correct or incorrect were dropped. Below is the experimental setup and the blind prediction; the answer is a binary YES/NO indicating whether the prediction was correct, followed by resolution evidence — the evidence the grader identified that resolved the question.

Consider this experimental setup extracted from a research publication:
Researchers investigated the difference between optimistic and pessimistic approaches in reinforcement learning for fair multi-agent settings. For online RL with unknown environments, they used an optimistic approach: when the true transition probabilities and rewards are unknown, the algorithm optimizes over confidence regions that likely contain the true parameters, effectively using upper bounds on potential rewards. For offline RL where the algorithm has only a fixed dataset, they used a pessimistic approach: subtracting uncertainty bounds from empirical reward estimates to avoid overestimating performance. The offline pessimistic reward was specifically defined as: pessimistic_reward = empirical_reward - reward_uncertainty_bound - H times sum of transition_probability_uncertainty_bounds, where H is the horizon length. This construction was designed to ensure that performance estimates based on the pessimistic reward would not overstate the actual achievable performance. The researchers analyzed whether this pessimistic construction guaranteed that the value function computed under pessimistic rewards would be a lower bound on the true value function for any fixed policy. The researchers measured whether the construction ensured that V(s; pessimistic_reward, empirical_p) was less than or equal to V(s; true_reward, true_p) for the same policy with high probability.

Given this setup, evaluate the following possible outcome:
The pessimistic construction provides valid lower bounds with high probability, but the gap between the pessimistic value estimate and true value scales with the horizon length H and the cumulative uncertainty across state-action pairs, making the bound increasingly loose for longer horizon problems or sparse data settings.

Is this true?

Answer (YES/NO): YES